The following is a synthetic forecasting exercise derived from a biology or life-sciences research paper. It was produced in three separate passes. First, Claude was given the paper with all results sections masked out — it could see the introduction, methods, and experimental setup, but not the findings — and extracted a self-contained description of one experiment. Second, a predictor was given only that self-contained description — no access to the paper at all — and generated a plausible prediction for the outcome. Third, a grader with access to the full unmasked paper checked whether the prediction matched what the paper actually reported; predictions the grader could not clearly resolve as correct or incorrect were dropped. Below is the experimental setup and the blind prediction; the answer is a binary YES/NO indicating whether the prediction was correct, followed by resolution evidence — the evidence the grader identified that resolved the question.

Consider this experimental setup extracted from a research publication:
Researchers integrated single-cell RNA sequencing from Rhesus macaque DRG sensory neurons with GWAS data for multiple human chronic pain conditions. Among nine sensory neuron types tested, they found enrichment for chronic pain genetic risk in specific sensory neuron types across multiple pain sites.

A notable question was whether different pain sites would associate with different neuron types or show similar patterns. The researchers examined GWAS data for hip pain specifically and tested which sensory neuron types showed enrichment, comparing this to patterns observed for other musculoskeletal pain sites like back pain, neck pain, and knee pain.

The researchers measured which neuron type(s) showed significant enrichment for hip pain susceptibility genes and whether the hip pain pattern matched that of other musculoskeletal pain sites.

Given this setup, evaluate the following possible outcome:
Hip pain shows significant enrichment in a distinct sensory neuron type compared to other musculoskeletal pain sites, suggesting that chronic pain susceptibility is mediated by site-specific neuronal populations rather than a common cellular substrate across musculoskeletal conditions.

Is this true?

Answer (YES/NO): NO